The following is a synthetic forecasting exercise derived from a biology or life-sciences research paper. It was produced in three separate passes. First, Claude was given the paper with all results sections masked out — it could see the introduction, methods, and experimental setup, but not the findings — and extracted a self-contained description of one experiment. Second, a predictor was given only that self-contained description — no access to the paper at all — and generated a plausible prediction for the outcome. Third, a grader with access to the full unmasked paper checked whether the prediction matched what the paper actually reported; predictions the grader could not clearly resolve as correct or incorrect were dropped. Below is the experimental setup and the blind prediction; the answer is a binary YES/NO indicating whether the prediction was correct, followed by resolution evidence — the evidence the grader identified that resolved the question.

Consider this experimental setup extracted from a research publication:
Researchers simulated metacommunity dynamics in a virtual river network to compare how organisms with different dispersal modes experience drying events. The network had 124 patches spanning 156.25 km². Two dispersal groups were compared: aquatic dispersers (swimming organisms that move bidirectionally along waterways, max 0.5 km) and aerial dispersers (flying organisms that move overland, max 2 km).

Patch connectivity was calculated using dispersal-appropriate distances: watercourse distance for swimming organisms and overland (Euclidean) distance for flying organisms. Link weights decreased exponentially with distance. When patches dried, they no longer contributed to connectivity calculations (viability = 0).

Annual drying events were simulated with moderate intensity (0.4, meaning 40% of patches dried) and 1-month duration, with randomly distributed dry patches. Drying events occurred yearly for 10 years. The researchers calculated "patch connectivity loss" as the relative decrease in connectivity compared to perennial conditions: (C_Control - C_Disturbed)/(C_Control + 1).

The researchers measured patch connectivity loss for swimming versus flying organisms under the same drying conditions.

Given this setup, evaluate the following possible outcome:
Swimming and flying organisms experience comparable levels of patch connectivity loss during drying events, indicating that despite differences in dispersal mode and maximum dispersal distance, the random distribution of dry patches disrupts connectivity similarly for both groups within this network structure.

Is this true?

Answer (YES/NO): NO